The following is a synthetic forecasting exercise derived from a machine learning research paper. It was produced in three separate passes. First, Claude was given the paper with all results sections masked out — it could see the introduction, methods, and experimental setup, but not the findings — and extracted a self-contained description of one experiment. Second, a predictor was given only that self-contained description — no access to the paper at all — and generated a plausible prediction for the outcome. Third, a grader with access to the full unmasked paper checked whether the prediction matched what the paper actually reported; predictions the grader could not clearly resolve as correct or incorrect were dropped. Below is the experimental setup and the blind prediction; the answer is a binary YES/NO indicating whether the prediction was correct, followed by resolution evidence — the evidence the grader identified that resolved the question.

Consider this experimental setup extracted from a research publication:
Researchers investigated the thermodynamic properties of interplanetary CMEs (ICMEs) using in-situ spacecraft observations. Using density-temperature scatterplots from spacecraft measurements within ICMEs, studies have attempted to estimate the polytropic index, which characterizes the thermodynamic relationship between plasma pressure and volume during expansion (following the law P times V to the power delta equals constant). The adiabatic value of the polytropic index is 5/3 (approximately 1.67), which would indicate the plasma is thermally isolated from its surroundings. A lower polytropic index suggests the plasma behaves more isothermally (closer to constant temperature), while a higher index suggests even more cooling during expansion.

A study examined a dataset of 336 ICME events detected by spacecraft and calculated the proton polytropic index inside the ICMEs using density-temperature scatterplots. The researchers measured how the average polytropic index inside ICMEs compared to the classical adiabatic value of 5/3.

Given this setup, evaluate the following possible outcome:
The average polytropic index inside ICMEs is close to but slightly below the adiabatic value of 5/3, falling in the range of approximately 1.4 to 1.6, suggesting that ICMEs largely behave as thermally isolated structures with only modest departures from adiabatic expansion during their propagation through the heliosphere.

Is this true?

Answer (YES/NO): YES